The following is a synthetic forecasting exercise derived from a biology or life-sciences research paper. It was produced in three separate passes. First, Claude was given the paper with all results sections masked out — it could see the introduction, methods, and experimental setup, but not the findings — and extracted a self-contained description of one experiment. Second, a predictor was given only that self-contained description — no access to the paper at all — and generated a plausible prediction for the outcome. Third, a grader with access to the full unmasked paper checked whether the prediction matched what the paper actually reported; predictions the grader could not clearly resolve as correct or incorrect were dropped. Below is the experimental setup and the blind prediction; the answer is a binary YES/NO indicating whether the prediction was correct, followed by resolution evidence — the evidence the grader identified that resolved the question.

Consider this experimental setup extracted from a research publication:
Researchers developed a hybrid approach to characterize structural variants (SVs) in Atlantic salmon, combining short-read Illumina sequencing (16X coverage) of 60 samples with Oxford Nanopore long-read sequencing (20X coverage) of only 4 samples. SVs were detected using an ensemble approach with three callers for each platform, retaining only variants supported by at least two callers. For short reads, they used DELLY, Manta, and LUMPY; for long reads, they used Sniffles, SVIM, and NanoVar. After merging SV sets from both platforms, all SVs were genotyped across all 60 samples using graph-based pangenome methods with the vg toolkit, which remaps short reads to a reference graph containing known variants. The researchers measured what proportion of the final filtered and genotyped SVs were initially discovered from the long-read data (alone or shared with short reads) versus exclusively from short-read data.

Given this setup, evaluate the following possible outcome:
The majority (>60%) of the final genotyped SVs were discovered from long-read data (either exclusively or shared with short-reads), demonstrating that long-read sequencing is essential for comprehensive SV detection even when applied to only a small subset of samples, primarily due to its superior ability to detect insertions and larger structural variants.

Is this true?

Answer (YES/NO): YES